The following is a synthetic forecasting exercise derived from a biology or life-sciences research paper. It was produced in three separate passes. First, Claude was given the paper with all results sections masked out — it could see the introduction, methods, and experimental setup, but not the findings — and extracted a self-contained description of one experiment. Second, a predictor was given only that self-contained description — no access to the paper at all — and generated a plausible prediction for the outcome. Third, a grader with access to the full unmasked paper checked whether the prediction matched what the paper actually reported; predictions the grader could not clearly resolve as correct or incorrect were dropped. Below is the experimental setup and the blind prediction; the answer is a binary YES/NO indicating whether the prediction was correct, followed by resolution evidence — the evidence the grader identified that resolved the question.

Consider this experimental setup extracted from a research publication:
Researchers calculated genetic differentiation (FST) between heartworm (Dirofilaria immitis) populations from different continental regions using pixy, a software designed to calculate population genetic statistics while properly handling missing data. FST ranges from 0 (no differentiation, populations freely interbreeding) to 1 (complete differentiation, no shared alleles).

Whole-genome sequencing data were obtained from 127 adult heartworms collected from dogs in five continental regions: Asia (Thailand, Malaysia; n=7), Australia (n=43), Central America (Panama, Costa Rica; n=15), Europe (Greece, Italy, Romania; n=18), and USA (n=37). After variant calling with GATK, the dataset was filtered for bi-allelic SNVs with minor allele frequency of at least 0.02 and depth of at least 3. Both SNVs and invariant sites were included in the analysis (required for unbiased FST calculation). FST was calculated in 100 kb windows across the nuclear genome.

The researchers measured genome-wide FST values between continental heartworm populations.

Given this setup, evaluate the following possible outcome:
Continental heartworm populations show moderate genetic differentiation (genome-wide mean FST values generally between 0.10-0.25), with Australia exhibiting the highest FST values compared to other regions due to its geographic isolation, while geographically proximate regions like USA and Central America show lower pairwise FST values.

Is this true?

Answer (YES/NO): NO